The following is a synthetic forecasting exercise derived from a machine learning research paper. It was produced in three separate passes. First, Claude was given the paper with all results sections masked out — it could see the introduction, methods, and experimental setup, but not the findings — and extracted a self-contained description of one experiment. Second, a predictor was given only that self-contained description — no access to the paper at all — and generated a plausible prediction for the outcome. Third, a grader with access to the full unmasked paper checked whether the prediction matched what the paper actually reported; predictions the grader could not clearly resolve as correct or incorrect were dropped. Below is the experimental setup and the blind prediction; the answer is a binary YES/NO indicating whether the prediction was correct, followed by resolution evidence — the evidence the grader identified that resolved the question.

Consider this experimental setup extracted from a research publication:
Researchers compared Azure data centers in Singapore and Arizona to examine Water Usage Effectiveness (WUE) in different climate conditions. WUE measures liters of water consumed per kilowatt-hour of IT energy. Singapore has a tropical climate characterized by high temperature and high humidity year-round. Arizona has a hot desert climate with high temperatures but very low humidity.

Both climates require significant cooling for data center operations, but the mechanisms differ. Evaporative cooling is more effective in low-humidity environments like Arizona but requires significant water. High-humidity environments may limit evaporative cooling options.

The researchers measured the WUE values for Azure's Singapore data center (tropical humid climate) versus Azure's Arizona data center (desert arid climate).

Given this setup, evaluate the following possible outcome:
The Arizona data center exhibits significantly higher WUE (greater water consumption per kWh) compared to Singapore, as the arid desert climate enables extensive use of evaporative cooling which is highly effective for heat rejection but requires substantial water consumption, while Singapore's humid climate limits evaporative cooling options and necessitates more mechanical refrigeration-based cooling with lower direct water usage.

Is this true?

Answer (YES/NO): NO